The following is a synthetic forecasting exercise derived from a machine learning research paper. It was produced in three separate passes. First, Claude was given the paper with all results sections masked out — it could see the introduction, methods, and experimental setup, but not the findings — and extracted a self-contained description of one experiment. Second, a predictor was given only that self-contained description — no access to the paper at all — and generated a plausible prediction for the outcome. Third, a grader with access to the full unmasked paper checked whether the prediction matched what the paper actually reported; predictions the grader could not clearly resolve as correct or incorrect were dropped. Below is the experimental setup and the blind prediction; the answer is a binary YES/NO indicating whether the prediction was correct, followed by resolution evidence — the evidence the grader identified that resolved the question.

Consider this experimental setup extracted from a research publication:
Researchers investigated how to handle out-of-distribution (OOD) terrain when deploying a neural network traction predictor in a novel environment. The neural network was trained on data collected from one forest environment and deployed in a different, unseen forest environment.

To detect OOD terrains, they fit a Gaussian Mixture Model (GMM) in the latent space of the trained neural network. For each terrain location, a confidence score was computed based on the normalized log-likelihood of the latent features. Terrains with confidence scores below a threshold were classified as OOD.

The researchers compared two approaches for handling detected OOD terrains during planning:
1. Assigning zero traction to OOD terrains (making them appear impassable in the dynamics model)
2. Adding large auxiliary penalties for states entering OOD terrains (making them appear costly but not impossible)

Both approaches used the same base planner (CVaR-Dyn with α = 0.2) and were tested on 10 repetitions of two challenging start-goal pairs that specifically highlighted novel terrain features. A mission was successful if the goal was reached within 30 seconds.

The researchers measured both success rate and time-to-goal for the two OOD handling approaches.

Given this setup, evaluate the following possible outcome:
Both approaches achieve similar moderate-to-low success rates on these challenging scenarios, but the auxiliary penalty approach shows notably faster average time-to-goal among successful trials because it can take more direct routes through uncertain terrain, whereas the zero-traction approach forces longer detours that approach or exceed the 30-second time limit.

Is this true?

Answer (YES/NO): NO